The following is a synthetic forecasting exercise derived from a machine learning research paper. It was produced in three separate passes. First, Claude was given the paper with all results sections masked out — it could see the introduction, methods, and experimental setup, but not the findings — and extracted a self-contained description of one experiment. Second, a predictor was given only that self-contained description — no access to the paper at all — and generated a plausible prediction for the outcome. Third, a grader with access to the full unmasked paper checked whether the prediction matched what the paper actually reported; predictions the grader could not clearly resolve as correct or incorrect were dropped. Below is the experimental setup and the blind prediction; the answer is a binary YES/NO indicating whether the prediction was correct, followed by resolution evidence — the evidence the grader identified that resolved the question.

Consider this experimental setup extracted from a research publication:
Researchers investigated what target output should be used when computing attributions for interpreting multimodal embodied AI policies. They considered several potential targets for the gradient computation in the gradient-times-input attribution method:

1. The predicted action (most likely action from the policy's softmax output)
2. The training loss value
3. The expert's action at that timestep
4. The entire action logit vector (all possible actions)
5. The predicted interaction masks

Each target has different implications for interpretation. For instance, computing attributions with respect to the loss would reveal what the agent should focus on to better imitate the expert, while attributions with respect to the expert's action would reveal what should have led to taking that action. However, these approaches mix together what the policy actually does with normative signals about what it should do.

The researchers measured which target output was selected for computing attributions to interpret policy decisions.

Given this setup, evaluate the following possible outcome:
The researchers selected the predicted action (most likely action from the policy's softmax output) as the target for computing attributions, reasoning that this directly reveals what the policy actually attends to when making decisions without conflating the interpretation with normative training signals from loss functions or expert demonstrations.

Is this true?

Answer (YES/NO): YES